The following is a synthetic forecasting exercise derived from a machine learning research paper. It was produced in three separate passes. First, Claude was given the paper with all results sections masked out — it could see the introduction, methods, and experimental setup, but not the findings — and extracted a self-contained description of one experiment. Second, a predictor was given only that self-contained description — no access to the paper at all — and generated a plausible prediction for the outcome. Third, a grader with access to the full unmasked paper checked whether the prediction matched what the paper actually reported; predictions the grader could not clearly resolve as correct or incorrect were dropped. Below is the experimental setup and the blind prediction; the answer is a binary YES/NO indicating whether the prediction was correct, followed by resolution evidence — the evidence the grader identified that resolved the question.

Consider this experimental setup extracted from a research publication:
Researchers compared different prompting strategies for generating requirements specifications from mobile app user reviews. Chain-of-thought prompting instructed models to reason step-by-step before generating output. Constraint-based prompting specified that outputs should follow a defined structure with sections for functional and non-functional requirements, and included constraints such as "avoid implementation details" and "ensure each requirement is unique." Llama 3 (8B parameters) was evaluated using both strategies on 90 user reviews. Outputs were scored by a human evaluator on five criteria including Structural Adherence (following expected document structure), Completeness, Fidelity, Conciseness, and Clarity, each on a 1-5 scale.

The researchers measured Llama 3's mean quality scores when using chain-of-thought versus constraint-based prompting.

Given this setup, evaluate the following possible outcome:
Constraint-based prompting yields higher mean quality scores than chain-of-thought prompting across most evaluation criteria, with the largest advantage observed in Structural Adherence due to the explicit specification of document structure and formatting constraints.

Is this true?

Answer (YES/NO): NO